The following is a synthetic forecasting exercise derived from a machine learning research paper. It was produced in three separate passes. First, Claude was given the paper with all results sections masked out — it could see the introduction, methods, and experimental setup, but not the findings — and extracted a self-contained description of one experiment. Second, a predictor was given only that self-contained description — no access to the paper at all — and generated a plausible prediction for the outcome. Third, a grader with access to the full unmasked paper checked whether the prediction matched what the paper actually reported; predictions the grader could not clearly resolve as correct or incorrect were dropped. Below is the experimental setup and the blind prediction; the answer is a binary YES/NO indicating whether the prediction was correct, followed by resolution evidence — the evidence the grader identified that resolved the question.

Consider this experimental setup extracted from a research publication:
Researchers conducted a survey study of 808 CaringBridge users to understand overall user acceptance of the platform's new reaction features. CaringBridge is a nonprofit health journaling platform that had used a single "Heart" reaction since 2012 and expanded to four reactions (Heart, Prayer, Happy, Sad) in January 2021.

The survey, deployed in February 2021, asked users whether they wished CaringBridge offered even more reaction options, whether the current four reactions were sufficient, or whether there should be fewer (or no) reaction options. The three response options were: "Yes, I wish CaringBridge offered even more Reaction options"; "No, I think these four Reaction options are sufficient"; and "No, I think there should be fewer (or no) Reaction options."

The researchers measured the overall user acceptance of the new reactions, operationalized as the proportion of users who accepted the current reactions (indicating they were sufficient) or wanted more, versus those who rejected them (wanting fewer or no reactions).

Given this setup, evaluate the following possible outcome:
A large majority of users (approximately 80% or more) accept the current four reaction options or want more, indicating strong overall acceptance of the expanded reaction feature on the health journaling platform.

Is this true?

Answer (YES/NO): YES